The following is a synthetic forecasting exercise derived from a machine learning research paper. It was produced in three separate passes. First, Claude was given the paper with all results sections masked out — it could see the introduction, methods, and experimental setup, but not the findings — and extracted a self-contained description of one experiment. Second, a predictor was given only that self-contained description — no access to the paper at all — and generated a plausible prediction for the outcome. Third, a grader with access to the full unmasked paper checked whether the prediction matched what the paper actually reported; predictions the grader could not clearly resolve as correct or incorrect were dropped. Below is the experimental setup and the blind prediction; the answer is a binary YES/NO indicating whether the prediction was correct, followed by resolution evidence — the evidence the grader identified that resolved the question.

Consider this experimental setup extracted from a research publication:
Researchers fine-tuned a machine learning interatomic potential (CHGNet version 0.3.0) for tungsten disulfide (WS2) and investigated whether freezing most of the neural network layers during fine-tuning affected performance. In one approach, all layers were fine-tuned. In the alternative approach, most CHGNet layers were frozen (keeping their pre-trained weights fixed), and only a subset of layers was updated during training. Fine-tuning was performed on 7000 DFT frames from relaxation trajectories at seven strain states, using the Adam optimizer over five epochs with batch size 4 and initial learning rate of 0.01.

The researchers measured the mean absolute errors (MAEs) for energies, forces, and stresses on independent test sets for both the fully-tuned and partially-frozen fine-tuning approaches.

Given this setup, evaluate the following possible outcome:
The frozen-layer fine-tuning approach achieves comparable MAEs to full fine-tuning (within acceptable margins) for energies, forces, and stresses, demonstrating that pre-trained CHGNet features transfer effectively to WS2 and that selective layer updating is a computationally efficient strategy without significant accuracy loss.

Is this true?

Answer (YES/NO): YES